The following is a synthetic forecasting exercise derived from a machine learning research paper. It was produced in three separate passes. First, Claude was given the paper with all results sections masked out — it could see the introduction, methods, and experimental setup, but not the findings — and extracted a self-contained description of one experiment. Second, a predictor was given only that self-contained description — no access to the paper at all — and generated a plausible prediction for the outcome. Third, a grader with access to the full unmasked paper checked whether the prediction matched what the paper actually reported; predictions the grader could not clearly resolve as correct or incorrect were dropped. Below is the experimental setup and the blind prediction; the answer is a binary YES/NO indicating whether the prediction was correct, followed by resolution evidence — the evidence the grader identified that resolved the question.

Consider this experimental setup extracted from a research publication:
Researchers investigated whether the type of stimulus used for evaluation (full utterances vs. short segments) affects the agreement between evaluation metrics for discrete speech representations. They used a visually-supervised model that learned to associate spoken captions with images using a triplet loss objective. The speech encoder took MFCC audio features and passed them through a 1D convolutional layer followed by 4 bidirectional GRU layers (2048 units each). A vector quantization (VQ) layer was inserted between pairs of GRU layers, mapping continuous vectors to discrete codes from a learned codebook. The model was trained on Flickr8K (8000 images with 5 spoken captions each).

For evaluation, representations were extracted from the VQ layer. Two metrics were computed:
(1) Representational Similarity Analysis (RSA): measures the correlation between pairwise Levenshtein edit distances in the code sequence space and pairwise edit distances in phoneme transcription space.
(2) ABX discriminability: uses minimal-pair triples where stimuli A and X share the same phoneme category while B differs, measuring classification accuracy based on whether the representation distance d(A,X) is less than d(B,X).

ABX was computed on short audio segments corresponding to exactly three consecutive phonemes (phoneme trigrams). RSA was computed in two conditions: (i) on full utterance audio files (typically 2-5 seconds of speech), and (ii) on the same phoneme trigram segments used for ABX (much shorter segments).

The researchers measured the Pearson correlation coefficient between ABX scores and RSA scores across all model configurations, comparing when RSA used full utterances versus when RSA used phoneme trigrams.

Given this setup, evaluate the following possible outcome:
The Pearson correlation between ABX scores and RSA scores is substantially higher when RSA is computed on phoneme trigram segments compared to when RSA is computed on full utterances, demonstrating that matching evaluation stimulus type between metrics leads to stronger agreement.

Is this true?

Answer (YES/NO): YES